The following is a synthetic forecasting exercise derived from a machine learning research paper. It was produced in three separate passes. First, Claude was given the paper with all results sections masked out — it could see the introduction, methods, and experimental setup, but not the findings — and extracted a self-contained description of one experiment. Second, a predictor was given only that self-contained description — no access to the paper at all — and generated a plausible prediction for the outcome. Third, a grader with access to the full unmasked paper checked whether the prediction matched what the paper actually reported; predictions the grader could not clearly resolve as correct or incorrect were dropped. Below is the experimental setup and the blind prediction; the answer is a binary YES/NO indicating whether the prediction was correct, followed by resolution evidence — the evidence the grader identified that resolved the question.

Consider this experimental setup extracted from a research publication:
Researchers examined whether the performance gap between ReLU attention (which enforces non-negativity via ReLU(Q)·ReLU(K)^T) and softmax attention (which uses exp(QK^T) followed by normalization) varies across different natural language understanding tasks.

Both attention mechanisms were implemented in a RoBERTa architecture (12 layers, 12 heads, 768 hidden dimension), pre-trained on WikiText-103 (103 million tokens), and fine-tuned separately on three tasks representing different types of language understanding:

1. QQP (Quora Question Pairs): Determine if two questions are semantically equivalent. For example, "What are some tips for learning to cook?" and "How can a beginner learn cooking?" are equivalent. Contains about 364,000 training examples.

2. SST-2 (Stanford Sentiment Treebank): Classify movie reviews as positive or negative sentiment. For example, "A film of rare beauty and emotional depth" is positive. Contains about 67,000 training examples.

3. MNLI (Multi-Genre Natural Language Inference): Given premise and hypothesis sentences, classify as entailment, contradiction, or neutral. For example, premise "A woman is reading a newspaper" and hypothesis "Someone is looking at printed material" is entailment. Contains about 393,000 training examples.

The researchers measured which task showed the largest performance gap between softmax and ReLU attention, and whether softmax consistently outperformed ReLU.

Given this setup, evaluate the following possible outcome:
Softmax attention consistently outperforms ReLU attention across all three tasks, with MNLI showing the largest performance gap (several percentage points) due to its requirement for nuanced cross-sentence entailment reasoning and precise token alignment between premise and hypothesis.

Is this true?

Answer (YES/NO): NO